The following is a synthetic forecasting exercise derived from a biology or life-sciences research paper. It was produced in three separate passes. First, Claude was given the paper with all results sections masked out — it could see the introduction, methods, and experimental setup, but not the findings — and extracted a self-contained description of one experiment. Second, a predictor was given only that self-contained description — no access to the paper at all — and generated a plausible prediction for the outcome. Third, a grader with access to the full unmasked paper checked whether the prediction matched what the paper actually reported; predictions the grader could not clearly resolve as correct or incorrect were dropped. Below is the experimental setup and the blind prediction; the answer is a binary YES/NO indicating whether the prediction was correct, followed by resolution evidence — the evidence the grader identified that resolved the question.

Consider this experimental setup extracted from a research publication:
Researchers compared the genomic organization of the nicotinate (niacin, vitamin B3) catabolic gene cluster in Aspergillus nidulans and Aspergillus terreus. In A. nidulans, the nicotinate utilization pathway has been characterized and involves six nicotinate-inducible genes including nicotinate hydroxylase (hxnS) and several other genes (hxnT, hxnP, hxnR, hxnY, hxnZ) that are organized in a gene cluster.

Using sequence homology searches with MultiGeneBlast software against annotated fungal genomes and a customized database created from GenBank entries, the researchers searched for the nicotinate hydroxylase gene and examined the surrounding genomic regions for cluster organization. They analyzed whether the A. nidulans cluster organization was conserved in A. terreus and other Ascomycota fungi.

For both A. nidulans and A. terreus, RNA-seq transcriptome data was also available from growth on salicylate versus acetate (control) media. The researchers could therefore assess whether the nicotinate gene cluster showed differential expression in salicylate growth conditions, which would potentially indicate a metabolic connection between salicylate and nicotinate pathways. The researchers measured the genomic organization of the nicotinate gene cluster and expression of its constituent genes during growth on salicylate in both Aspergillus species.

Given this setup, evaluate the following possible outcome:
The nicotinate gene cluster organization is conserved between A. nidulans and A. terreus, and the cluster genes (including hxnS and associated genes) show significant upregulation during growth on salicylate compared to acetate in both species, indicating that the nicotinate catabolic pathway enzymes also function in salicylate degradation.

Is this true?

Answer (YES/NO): NO